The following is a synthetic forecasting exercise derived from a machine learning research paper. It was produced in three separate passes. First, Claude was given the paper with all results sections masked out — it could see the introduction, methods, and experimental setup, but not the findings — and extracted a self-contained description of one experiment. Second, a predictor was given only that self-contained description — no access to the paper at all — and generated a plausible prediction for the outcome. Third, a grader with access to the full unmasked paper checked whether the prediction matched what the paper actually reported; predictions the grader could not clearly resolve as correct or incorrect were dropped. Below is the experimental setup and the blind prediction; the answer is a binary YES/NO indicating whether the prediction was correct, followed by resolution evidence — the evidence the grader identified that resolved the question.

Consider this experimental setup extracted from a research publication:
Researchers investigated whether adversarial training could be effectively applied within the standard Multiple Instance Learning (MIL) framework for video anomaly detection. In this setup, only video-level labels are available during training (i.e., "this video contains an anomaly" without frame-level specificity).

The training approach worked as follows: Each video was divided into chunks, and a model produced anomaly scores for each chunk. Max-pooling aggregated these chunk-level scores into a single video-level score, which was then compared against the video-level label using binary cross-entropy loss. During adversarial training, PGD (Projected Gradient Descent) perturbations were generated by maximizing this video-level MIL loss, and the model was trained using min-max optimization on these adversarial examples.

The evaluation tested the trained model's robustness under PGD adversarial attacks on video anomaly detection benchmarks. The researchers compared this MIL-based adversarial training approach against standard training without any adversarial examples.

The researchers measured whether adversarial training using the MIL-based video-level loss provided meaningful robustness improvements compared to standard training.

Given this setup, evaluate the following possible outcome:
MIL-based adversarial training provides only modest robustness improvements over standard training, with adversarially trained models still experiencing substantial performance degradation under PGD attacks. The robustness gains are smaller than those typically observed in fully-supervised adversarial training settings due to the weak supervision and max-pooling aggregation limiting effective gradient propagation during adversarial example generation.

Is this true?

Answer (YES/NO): NO